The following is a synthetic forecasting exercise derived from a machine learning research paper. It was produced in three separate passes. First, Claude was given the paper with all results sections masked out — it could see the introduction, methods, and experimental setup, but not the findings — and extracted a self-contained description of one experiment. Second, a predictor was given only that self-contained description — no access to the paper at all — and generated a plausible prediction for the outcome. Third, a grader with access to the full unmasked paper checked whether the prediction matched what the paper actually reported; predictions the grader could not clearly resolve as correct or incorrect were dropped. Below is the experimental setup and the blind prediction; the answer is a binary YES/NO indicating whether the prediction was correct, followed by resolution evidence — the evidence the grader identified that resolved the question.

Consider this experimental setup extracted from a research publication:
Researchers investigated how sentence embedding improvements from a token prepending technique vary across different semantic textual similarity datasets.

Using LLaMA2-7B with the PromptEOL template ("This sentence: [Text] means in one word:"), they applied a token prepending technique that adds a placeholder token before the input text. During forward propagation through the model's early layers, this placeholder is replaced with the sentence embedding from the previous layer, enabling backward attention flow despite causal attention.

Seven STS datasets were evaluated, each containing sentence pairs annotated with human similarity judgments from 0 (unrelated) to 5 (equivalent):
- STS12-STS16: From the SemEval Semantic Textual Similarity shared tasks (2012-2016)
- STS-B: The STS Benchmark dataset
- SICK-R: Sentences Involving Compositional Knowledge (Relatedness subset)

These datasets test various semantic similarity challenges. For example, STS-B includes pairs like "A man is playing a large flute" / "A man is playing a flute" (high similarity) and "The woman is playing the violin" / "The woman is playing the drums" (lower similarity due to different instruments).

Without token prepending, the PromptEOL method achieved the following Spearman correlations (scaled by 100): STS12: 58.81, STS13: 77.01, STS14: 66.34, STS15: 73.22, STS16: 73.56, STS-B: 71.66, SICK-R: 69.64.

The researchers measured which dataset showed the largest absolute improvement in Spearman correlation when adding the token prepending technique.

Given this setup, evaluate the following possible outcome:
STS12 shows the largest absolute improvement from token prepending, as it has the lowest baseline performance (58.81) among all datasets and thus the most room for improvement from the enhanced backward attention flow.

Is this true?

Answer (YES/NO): NO